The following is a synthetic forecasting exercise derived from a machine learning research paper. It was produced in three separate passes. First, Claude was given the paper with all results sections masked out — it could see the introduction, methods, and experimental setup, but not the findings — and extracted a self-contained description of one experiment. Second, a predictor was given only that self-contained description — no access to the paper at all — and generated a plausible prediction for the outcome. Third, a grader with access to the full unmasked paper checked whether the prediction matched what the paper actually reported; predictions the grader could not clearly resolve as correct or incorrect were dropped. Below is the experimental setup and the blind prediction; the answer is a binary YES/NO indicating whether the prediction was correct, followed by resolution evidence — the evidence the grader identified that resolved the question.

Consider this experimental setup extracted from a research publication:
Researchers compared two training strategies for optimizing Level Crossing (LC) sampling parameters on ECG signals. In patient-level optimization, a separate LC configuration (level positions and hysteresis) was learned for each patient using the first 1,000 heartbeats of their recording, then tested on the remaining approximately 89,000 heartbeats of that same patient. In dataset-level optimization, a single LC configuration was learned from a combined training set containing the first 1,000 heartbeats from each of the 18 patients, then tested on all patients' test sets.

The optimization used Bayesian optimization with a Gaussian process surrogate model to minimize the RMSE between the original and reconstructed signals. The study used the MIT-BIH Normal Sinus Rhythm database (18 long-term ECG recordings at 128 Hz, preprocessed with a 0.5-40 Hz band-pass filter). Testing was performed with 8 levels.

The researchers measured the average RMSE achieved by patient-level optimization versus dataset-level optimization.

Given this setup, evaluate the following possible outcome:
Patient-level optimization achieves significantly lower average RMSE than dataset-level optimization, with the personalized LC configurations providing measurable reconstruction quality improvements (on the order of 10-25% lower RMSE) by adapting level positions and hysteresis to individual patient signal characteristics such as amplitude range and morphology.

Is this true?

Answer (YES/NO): YES